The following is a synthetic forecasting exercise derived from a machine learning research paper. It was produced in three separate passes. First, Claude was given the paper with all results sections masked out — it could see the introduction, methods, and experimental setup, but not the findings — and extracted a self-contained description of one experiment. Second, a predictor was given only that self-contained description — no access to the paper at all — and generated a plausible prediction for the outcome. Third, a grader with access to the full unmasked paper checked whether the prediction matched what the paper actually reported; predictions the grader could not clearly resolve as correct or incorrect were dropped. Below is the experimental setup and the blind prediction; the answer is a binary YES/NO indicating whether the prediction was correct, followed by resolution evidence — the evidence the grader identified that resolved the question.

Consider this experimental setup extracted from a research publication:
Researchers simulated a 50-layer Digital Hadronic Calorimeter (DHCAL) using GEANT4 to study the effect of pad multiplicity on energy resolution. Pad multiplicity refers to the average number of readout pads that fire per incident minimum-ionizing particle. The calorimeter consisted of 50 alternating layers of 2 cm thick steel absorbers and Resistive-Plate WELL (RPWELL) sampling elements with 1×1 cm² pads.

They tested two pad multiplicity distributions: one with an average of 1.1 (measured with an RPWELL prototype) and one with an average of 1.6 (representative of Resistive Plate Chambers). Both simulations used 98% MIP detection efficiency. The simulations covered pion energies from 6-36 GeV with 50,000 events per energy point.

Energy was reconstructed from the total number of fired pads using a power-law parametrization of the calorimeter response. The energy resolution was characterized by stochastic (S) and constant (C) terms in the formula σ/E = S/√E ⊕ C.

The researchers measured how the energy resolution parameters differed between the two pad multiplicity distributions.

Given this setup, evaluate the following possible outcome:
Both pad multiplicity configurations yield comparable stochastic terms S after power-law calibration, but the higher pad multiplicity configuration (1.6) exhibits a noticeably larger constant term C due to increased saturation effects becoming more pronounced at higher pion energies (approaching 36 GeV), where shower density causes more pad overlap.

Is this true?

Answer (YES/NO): YES